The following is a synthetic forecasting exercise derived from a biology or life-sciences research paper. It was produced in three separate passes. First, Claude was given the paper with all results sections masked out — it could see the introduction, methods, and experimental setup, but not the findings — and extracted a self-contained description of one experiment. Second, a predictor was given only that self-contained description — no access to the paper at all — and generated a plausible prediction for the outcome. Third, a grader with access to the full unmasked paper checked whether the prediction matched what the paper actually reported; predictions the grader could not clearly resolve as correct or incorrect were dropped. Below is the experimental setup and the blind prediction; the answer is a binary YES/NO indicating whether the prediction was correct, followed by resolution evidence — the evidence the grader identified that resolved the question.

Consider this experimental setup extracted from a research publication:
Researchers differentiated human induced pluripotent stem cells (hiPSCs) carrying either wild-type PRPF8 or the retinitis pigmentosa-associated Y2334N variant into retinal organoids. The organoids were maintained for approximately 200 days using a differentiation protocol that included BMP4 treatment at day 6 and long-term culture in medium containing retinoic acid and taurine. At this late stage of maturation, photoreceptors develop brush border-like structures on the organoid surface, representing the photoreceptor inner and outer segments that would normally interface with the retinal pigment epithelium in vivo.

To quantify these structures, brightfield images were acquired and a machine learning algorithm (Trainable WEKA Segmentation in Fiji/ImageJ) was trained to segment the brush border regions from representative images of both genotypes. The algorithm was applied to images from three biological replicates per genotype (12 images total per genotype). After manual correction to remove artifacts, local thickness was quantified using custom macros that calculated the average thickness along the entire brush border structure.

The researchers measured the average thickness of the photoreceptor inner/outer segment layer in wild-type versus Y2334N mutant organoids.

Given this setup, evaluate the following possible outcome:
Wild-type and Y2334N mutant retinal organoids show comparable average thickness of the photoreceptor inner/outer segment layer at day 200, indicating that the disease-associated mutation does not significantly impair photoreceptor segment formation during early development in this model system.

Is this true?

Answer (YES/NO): NO